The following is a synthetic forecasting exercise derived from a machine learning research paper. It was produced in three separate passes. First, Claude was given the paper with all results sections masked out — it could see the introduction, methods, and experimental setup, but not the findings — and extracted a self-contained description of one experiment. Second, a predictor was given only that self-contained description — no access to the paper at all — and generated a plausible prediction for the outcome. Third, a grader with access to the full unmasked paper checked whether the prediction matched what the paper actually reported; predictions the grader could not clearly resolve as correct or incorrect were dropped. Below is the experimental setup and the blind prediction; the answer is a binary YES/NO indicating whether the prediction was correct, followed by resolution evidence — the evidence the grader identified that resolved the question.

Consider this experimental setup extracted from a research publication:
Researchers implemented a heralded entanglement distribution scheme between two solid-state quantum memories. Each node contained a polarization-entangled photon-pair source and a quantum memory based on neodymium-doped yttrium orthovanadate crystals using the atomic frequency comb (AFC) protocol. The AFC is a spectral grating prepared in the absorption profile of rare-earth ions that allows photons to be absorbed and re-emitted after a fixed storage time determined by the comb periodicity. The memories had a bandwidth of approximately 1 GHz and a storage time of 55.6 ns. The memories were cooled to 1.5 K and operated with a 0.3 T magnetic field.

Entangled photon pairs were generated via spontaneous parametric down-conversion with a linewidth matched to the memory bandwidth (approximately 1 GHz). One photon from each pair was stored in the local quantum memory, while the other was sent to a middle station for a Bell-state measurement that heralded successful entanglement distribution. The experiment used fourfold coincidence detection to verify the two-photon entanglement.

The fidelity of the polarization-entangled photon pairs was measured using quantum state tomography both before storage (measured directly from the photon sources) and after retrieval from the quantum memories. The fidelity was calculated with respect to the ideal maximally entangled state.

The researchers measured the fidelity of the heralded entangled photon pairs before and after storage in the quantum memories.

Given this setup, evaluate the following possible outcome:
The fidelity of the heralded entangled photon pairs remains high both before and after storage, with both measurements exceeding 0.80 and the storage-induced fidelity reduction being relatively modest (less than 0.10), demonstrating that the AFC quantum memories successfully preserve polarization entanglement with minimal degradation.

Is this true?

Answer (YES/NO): NO